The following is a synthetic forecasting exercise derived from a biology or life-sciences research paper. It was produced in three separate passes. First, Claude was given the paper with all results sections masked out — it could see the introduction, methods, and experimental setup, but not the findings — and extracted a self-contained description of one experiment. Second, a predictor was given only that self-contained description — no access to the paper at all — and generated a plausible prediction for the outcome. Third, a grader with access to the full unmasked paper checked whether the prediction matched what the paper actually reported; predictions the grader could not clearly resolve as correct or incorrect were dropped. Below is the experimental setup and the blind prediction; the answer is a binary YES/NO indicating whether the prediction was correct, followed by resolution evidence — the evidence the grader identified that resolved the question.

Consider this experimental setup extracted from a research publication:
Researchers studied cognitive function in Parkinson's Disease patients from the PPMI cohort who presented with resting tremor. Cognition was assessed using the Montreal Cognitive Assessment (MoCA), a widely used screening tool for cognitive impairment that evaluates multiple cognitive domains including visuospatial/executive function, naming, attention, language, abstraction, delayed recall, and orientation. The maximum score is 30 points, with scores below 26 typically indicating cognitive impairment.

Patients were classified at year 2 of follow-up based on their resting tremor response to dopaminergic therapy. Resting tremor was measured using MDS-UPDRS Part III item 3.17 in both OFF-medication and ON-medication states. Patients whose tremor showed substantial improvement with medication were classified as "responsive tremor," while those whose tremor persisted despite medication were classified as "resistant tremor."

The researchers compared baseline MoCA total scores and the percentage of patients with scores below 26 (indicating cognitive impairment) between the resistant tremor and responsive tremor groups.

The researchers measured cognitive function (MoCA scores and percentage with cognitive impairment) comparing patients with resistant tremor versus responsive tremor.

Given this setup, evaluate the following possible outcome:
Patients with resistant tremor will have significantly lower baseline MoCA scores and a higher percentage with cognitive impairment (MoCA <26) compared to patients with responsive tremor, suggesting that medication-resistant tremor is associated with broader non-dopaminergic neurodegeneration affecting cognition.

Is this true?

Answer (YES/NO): NO